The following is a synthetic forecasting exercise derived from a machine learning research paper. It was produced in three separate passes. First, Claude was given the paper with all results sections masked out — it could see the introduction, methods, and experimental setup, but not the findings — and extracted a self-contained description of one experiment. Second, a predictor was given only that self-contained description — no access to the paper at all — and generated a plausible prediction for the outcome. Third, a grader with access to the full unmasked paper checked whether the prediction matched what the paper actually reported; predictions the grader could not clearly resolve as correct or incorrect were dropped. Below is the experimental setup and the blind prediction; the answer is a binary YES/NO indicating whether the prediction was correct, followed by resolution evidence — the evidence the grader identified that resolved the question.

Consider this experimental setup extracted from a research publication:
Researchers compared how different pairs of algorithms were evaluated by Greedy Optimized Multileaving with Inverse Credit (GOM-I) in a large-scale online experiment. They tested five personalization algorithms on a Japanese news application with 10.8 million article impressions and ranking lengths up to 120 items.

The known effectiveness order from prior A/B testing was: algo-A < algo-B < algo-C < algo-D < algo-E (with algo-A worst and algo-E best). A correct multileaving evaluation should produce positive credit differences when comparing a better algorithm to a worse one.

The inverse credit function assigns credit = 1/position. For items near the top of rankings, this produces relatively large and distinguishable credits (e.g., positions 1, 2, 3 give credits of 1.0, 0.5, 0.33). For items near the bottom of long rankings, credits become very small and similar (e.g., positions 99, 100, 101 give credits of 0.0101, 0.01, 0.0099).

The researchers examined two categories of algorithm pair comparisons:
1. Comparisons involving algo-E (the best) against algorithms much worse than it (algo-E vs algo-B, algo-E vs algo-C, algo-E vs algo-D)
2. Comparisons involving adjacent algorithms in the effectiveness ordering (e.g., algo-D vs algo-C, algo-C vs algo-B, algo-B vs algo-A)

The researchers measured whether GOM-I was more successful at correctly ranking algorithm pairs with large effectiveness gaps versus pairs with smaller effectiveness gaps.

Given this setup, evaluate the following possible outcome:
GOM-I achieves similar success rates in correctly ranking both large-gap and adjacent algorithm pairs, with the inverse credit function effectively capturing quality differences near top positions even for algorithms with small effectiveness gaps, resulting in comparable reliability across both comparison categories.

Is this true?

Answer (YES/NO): NO